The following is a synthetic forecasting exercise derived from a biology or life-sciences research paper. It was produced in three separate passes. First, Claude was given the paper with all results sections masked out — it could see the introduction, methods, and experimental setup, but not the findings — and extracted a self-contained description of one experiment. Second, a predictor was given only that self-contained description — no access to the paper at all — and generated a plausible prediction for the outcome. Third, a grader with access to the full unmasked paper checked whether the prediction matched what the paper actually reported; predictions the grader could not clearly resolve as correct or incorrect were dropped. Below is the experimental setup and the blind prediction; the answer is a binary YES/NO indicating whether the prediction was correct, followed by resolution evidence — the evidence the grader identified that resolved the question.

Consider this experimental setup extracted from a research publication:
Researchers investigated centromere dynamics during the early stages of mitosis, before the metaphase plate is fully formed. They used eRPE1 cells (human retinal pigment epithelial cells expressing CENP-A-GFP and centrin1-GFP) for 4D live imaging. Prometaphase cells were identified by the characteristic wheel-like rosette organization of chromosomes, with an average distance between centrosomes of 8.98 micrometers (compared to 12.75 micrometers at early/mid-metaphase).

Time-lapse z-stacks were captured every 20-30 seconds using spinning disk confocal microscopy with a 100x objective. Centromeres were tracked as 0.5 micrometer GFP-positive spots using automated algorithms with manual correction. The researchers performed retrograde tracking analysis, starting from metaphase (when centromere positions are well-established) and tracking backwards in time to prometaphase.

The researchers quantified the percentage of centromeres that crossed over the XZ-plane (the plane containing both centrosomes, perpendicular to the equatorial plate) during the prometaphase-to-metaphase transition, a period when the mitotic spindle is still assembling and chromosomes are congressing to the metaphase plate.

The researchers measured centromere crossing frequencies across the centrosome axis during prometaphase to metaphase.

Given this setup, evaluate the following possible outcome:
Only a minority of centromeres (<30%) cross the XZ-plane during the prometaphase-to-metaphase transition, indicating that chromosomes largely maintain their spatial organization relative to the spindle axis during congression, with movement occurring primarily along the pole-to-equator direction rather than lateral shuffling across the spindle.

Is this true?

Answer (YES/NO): YES